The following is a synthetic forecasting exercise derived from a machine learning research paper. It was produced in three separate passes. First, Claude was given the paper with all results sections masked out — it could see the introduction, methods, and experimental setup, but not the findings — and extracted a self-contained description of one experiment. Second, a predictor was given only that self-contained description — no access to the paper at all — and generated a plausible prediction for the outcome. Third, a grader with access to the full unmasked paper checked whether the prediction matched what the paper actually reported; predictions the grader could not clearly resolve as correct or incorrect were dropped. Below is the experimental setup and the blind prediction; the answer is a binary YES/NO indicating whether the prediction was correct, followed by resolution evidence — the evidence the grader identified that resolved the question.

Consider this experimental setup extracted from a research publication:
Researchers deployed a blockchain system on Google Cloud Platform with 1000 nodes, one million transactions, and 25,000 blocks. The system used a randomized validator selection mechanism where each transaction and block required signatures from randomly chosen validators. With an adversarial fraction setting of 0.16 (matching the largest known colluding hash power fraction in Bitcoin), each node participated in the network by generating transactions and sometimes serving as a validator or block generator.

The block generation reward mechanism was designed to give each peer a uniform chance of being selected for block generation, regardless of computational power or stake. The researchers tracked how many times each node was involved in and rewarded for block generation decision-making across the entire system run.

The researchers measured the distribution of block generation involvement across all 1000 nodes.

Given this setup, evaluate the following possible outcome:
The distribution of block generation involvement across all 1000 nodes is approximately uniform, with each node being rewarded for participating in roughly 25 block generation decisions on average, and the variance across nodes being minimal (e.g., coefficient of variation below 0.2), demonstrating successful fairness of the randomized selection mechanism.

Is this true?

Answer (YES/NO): NO